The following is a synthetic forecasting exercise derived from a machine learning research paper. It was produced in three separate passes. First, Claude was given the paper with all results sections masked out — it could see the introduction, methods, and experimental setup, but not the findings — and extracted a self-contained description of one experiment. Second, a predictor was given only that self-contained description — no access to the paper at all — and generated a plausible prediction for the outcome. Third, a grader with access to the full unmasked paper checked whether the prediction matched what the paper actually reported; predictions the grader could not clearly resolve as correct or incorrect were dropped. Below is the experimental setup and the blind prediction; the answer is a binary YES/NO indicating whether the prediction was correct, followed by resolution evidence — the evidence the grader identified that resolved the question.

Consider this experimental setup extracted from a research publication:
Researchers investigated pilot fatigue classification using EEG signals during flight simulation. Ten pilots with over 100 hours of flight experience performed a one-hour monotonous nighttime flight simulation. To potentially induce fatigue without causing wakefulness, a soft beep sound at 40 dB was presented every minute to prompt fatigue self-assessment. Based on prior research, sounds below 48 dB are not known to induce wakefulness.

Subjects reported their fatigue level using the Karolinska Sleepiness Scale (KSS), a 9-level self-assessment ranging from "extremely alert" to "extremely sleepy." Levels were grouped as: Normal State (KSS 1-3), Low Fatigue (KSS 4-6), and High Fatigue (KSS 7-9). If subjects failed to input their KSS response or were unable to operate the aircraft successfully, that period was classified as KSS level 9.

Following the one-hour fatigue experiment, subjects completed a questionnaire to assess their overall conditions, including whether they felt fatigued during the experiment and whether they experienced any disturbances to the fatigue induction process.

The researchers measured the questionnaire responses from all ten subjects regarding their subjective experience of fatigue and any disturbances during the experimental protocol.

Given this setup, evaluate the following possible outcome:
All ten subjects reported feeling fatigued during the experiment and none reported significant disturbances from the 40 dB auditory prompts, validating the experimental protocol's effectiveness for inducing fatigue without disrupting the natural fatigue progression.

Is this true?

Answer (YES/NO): YES